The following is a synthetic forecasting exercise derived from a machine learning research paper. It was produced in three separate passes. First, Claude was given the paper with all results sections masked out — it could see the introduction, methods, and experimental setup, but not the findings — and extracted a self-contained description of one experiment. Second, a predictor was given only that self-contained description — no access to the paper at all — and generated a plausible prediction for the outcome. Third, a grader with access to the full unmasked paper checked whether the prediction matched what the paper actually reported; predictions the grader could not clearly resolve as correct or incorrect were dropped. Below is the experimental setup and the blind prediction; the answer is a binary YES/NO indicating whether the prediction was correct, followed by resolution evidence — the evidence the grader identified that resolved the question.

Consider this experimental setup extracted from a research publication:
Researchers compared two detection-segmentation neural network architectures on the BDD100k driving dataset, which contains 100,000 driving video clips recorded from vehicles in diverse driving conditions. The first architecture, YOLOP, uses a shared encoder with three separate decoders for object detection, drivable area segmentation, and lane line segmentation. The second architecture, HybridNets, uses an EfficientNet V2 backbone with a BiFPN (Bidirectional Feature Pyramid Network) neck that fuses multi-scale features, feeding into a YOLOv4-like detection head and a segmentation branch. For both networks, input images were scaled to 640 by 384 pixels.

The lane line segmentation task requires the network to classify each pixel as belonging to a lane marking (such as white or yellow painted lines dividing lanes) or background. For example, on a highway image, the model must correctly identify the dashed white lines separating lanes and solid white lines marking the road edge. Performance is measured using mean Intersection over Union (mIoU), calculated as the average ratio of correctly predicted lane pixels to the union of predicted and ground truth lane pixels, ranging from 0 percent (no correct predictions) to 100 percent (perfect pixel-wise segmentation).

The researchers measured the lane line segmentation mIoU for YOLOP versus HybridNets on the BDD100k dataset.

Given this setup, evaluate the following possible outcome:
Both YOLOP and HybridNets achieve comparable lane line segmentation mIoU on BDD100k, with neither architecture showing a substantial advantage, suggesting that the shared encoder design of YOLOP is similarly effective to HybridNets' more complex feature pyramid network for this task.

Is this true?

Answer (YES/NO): NO